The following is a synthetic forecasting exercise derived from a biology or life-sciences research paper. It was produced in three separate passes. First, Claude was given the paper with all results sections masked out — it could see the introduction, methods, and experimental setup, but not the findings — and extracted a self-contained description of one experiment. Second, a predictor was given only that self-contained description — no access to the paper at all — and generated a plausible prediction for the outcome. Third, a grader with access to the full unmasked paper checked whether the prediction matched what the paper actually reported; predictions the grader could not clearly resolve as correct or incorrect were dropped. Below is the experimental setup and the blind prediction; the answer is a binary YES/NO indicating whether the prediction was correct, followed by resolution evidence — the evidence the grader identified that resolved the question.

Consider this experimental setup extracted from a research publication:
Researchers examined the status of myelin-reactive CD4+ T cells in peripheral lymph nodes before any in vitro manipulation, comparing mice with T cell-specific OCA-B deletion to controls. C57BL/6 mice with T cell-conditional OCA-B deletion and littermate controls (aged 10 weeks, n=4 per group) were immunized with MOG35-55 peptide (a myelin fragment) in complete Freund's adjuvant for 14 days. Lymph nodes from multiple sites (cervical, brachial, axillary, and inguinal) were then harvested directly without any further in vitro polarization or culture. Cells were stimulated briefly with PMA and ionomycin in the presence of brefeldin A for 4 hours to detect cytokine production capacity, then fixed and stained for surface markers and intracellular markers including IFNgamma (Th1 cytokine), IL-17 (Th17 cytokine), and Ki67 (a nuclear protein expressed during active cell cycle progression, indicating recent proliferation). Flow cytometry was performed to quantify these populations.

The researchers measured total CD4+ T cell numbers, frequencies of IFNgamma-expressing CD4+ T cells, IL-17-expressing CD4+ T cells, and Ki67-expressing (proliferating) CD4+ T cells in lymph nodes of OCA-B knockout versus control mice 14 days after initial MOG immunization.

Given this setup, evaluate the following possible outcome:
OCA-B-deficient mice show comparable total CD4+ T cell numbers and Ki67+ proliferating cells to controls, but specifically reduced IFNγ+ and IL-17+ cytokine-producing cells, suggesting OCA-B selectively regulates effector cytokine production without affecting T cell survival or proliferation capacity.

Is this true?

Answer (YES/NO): NO